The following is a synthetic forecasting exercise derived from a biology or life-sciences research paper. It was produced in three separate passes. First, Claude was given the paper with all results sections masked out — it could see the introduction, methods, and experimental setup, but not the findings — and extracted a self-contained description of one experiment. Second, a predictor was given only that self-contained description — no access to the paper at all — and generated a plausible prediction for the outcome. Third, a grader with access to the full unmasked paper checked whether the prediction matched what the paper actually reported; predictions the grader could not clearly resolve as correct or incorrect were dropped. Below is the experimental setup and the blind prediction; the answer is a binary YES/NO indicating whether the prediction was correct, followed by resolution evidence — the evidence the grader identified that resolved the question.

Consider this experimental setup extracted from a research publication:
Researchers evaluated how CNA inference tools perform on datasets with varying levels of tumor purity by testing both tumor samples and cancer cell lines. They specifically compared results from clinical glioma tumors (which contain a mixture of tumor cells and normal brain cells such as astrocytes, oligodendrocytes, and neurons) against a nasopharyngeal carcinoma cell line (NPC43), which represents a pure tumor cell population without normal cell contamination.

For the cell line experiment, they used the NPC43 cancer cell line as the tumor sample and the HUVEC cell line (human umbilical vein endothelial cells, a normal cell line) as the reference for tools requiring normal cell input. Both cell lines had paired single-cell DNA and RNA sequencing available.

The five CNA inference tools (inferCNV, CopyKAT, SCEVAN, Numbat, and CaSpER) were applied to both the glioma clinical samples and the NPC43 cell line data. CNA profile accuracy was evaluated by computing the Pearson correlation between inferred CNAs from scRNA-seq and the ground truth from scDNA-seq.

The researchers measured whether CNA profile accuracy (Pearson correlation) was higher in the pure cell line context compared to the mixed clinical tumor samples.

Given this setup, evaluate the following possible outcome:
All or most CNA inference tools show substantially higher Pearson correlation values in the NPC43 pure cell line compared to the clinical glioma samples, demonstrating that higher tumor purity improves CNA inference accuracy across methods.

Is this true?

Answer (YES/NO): NO